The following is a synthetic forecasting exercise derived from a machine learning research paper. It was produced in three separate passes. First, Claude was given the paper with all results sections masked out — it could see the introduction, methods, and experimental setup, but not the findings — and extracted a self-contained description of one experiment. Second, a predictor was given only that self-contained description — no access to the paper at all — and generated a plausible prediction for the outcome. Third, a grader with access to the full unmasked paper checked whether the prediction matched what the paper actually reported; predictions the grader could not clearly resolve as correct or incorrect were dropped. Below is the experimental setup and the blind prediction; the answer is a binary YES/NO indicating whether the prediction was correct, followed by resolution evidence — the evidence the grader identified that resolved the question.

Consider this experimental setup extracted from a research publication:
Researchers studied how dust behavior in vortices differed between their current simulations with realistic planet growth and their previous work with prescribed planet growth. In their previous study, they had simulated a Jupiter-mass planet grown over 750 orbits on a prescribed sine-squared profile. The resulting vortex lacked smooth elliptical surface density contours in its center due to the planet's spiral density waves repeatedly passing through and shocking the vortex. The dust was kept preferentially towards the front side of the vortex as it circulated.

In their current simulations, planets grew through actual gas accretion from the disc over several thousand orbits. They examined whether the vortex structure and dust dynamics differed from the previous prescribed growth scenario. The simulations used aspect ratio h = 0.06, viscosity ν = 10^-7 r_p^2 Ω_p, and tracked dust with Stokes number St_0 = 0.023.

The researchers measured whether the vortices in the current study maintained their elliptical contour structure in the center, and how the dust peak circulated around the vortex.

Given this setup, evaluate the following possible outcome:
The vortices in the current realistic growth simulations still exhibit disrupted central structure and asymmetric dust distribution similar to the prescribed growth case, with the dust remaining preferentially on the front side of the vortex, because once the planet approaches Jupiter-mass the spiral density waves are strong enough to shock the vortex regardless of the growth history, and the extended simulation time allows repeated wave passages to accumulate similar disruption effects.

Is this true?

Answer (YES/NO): NO